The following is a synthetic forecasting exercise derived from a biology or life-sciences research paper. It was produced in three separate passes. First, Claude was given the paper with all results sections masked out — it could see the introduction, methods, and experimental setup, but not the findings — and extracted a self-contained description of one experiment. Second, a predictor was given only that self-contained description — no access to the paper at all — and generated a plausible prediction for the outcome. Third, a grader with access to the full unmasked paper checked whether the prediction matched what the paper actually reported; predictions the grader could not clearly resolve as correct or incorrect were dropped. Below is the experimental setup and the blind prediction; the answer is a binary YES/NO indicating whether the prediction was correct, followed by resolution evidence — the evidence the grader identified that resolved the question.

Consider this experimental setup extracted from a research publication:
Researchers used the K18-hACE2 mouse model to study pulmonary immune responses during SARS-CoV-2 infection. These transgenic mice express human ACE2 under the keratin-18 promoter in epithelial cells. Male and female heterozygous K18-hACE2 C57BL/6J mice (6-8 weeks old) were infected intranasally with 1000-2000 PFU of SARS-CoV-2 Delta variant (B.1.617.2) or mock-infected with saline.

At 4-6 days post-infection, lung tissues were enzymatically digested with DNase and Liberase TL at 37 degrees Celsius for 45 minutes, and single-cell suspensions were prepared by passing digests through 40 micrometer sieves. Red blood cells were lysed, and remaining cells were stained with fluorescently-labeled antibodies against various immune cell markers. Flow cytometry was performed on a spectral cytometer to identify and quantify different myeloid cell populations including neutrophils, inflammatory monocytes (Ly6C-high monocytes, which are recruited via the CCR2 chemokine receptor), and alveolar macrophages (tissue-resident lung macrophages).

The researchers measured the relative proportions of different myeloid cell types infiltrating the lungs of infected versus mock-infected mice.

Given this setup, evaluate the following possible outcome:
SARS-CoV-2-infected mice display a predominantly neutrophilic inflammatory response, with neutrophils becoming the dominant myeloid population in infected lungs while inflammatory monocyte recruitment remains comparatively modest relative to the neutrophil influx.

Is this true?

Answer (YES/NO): NO